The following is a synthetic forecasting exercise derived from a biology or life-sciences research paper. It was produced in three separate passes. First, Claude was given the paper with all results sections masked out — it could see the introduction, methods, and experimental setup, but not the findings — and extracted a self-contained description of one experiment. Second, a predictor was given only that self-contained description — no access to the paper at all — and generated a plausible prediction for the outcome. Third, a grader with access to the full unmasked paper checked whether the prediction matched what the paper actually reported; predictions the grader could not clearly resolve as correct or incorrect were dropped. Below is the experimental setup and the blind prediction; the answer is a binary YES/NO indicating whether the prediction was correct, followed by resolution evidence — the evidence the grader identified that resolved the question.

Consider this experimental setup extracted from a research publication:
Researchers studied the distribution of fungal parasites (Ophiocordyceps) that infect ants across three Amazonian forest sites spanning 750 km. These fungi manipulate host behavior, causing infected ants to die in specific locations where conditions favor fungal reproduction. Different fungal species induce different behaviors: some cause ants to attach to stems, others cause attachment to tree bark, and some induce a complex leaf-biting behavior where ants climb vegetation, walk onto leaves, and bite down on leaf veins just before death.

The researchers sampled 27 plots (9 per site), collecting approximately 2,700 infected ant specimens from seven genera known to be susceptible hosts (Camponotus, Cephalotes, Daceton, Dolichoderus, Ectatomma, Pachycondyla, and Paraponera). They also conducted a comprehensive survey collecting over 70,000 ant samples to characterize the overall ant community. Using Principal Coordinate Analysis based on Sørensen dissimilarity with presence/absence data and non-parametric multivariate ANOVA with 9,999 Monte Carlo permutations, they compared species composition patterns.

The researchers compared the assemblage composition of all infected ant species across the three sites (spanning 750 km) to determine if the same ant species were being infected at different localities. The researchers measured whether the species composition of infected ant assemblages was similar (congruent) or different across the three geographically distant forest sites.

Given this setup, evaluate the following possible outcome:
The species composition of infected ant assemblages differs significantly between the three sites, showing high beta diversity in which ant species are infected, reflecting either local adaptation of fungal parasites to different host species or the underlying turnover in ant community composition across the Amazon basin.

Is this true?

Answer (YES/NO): NO